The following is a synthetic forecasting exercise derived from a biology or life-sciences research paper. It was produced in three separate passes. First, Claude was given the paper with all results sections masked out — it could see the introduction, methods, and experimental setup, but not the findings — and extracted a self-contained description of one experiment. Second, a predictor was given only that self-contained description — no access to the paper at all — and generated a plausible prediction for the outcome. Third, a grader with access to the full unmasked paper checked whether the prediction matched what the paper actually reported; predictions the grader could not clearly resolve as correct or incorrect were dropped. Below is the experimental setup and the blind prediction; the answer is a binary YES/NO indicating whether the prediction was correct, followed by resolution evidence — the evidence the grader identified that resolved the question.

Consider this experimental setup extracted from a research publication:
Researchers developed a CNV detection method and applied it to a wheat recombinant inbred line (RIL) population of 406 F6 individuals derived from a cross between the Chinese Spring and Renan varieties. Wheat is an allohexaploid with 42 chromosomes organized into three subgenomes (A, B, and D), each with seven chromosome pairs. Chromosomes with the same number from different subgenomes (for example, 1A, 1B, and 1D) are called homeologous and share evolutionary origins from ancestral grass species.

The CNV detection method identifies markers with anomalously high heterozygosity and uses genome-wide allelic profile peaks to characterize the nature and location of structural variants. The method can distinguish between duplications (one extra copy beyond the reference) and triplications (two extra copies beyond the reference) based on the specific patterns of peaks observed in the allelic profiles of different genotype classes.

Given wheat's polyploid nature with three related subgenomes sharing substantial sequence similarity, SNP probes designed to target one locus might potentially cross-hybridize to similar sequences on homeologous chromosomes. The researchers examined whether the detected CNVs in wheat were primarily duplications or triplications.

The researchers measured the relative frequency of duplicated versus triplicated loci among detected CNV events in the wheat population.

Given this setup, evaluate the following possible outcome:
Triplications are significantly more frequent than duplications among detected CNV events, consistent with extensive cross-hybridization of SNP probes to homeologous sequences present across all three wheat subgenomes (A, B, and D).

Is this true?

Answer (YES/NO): NO